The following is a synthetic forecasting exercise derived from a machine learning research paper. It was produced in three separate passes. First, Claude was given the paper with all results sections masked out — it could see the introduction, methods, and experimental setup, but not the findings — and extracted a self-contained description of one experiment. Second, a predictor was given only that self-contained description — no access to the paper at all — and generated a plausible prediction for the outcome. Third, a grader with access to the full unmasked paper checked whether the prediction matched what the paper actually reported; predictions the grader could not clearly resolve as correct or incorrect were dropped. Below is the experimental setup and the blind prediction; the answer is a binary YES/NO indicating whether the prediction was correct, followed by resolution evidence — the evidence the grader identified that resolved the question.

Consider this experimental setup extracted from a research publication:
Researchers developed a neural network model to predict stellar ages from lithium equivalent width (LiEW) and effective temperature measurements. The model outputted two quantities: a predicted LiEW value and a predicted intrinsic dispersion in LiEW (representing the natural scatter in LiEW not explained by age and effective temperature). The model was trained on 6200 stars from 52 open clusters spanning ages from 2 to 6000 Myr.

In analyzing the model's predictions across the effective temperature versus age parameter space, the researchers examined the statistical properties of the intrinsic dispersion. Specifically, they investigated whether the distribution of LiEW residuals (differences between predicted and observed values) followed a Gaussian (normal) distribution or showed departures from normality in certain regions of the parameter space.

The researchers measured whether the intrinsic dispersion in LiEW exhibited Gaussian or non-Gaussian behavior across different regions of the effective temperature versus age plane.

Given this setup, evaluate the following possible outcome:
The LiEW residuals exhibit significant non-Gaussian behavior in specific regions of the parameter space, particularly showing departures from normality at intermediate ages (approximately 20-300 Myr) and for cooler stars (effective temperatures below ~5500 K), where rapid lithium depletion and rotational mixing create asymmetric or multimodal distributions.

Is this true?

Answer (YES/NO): NO